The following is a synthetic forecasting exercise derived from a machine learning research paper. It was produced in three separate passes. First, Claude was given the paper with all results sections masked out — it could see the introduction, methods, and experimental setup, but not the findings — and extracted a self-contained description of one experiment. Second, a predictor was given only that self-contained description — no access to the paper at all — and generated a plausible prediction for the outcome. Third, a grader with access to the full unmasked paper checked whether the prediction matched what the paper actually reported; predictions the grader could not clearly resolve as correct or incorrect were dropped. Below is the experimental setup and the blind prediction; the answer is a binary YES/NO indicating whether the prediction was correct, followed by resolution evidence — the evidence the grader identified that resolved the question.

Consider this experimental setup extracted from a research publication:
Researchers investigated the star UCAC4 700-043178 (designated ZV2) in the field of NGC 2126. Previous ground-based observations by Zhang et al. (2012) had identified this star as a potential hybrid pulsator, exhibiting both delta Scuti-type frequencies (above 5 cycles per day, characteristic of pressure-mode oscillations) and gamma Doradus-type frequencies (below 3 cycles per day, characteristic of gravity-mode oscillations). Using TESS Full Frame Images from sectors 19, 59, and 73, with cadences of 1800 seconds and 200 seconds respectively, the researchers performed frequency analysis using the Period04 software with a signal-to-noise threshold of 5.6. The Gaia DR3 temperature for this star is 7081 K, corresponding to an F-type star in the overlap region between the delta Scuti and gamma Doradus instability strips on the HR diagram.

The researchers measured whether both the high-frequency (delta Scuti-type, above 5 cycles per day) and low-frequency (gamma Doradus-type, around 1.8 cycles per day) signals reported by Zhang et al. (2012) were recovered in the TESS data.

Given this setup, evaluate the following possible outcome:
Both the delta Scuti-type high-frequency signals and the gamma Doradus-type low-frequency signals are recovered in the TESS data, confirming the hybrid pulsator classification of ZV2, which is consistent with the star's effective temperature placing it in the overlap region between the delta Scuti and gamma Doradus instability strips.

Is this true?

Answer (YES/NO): YES